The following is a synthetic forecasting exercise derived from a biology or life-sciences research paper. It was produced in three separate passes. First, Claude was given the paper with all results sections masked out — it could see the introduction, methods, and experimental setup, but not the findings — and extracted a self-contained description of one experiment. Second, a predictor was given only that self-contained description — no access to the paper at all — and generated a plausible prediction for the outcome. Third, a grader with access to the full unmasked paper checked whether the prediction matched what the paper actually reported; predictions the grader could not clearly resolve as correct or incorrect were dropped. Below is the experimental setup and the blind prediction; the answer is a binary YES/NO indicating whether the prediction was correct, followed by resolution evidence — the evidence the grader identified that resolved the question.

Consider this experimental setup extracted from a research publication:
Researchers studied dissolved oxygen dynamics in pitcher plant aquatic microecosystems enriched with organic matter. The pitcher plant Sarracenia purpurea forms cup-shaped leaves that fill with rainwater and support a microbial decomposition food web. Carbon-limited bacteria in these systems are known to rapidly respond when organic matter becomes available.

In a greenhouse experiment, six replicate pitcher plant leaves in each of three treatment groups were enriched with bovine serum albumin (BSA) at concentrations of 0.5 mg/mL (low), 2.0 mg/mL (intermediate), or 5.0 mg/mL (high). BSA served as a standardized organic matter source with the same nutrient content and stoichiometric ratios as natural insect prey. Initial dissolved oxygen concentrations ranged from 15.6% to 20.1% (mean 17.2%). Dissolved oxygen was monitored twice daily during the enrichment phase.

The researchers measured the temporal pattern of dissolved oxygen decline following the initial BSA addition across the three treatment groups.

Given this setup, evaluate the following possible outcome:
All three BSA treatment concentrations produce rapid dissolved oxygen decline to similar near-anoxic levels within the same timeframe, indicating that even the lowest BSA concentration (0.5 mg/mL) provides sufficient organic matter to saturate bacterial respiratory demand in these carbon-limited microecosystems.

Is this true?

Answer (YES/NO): NO